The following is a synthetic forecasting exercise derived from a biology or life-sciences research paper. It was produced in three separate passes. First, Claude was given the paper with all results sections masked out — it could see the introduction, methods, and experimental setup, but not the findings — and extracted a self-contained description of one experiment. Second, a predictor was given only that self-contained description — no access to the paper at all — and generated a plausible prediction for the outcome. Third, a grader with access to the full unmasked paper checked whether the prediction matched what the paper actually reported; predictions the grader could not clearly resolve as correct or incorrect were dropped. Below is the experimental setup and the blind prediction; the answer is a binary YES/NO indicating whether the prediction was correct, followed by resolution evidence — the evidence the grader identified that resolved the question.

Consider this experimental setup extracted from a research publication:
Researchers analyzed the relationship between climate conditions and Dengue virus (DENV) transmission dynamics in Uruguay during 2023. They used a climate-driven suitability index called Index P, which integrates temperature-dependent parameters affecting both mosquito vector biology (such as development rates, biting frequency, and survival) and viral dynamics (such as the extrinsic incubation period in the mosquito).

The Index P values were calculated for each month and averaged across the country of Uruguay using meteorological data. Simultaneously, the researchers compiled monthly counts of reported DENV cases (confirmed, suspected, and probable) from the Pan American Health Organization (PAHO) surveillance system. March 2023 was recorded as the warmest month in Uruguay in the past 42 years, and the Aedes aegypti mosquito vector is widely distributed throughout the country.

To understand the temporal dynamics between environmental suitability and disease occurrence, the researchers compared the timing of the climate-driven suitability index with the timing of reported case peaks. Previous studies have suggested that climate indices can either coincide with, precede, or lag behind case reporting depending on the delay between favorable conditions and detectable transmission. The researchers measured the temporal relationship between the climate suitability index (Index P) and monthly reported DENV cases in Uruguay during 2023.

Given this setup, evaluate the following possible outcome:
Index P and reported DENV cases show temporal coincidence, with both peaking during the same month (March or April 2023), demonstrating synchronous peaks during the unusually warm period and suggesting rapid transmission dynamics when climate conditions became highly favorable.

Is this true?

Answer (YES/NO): NO